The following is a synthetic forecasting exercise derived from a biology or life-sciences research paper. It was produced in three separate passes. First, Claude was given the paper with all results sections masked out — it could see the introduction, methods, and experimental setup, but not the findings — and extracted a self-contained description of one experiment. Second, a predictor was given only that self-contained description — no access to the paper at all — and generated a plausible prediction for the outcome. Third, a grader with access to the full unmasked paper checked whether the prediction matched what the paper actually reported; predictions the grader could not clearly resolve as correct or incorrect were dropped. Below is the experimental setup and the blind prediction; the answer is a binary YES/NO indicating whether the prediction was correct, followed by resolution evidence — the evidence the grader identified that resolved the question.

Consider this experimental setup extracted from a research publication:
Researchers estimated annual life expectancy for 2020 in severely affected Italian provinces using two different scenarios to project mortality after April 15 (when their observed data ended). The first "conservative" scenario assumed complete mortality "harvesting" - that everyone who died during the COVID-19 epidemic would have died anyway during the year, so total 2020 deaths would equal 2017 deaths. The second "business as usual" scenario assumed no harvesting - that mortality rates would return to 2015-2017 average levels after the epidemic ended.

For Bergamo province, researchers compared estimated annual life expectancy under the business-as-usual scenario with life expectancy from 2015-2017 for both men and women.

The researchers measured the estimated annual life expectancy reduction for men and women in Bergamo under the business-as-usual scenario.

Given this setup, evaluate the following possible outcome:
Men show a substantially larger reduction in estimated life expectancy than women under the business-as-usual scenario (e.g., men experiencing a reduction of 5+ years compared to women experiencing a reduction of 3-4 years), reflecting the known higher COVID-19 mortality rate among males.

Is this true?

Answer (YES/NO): NO